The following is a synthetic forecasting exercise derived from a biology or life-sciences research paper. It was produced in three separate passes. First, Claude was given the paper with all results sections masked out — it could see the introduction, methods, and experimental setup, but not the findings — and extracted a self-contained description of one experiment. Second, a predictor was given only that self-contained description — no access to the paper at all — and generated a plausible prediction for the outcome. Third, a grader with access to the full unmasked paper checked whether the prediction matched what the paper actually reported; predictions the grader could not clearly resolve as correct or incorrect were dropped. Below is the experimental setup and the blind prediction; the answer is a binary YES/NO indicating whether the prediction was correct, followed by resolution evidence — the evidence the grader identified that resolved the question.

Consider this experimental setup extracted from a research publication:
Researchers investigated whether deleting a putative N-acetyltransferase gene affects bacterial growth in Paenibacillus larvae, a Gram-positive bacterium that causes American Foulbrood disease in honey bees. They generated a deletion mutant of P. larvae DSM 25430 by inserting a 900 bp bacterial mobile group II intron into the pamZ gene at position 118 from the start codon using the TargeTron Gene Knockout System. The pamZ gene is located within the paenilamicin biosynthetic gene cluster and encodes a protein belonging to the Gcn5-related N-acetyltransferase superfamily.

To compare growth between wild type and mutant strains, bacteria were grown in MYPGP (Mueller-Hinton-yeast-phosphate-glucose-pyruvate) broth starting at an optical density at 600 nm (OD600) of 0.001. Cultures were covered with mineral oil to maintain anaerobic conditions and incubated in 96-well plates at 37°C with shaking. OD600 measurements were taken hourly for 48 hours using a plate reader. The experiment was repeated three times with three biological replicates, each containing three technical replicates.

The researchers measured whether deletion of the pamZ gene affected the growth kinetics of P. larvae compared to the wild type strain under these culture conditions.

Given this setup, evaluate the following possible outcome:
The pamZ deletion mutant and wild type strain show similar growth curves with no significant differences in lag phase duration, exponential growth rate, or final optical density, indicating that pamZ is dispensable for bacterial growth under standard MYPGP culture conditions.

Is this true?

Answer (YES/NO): YES